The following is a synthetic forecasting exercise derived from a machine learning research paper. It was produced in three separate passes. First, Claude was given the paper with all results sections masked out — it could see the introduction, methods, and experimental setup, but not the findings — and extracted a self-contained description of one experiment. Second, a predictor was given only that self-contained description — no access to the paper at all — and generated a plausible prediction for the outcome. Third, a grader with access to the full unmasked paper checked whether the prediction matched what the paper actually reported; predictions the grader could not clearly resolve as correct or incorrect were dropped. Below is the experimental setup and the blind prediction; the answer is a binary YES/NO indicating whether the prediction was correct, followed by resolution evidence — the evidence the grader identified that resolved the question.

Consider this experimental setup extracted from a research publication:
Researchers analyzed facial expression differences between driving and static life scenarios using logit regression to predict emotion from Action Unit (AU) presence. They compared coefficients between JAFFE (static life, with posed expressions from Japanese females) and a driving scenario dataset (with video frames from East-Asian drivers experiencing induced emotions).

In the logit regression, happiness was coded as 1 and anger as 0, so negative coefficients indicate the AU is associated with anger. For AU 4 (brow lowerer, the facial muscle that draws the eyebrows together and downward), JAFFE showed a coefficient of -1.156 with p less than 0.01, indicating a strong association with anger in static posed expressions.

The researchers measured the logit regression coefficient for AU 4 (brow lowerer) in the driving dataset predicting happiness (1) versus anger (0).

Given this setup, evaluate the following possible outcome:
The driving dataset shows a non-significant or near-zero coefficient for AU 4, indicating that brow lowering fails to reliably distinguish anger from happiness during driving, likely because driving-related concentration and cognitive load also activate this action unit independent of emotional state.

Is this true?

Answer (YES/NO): NO